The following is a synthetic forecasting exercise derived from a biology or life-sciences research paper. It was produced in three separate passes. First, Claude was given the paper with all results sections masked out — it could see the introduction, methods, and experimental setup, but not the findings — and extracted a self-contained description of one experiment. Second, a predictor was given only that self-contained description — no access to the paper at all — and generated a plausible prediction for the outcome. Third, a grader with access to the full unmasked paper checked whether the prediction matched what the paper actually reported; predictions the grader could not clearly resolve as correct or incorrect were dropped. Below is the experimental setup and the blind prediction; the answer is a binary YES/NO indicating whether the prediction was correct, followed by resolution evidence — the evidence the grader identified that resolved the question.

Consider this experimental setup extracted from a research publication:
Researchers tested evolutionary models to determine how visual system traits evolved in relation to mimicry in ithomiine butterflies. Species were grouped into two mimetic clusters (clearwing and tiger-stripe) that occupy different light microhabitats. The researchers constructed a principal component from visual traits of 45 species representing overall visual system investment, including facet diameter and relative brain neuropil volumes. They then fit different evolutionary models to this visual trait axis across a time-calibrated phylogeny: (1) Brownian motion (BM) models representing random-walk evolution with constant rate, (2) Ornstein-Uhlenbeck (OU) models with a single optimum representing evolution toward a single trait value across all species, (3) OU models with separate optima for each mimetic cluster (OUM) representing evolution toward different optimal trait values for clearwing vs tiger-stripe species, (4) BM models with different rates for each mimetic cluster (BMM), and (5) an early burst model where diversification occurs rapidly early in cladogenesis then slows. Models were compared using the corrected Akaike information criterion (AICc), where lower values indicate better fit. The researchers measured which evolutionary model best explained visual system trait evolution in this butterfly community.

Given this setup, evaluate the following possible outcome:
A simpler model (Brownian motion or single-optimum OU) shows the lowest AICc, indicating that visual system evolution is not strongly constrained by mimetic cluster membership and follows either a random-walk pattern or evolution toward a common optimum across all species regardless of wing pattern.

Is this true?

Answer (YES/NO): NO